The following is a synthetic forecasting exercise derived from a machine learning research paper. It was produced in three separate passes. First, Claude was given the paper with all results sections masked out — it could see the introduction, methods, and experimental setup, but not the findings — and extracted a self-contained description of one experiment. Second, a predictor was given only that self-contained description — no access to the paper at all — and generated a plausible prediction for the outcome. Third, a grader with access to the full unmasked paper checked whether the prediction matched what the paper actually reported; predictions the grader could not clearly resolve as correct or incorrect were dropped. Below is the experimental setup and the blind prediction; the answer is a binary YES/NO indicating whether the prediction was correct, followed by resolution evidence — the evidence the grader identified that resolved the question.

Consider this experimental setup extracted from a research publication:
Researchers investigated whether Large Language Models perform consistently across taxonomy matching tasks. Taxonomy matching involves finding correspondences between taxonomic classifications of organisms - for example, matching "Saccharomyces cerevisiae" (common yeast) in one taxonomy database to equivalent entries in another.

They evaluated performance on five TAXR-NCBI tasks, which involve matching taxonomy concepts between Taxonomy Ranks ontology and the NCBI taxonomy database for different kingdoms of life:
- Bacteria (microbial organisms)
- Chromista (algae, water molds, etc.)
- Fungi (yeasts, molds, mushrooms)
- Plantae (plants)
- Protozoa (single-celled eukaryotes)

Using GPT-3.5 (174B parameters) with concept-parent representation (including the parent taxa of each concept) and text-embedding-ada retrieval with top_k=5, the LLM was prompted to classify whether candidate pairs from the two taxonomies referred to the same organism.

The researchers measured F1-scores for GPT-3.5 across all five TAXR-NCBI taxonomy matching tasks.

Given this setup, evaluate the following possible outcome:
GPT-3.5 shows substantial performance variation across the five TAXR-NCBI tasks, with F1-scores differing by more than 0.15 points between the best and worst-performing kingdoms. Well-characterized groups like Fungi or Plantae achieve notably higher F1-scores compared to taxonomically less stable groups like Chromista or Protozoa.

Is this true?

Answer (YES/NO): NO